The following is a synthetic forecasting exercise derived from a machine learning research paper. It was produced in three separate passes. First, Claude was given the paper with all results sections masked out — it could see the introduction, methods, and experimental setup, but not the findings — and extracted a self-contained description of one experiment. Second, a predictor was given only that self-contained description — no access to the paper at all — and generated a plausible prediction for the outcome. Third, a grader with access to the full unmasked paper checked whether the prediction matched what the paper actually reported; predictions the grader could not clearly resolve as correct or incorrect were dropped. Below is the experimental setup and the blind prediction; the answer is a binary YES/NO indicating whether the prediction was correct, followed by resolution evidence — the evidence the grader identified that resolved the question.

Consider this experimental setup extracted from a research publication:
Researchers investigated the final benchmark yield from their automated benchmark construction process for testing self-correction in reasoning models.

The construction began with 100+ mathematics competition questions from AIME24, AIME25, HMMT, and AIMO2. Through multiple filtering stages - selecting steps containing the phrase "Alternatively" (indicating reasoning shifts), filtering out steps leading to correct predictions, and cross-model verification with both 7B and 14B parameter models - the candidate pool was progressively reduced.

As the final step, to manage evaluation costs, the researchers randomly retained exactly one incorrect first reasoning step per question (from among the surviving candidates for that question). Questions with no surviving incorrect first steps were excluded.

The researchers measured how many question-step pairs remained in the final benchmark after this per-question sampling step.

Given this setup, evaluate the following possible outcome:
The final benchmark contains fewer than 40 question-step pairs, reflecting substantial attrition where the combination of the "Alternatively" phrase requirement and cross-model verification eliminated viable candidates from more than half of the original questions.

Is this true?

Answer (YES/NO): NO